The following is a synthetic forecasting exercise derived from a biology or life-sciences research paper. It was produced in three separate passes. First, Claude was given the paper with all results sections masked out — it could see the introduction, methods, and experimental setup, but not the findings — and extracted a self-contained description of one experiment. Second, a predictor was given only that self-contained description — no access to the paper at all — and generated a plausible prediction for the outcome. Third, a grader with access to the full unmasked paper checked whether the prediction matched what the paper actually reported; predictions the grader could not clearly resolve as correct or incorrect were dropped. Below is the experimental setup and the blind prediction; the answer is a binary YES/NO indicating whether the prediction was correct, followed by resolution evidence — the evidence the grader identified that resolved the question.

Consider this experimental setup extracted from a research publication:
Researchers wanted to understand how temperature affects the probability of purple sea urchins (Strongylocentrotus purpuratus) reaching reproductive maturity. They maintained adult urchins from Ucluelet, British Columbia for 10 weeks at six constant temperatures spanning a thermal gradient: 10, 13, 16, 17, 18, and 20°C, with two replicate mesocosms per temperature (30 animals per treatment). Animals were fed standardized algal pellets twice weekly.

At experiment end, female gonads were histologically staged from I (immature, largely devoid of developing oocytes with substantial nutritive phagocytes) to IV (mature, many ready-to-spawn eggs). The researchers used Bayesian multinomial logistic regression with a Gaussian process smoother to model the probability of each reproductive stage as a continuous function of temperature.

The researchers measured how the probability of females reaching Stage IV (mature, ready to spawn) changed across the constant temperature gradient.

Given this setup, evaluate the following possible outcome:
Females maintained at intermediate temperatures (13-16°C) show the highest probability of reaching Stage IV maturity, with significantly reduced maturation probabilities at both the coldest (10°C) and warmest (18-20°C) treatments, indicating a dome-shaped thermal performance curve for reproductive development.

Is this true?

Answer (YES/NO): NO